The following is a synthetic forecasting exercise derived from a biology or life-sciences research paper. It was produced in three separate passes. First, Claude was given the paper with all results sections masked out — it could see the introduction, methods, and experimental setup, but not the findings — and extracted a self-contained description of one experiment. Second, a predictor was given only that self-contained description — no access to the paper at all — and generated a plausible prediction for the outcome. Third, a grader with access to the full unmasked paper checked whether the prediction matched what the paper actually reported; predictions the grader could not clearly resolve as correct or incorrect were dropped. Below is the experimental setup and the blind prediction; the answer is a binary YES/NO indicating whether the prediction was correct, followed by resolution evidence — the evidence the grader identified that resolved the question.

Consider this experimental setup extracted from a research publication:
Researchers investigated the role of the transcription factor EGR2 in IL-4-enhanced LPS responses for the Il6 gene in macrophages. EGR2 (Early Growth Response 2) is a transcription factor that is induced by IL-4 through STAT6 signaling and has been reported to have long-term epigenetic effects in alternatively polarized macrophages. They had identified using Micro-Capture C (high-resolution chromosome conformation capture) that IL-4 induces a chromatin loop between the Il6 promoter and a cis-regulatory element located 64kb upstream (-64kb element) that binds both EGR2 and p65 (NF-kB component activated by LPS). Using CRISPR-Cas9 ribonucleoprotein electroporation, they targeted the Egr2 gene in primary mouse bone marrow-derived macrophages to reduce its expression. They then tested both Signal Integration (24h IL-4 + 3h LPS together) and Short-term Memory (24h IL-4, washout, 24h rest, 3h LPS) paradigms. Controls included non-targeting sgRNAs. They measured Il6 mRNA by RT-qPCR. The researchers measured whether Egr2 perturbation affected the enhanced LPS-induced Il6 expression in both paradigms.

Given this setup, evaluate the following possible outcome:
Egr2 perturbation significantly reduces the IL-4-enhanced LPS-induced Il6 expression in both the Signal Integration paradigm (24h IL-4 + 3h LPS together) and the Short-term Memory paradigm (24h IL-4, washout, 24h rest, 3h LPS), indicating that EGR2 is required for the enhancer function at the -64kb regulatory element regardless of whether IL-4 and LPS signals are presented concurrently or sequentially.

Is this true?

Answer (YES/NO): YES